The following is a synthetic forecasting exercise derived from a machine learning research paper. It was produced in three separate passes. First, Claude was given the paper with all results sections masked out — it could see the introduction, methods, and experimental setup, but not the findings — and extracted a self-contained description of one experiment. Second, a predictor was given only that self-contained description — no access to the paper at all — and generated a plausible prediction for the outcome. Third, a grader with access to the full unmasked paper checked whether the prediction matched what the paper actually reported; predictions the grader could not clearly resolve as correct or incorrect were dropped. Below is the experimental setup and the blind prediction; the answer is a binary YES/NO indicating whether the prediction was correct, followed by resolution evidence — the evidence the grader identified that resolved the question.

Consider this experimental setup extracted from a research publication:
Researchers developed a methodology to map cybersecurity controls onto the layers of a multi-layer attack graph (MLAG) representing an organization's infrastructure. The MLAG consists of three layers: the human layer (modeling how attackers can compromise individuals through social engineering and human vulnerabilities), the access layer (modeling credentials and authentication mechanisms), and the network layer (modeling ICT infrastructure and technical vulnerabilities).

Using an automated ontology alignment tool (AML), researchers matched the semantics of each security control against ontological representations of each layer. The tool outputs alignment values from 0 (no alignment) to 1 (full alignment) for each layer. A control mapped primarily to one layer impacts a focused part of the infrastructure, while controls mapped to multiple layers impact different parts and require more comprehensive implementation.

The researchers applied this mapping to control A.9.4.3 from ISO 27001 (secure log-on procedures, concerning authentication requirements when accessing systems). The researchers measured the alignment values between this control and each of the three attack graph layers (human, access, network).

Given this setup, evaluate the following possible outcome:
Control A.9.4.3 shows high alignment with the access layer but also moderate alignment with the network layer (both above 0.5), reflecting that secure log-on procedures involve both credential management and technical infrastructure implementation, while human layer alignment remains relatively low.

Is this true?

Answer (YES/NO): NO